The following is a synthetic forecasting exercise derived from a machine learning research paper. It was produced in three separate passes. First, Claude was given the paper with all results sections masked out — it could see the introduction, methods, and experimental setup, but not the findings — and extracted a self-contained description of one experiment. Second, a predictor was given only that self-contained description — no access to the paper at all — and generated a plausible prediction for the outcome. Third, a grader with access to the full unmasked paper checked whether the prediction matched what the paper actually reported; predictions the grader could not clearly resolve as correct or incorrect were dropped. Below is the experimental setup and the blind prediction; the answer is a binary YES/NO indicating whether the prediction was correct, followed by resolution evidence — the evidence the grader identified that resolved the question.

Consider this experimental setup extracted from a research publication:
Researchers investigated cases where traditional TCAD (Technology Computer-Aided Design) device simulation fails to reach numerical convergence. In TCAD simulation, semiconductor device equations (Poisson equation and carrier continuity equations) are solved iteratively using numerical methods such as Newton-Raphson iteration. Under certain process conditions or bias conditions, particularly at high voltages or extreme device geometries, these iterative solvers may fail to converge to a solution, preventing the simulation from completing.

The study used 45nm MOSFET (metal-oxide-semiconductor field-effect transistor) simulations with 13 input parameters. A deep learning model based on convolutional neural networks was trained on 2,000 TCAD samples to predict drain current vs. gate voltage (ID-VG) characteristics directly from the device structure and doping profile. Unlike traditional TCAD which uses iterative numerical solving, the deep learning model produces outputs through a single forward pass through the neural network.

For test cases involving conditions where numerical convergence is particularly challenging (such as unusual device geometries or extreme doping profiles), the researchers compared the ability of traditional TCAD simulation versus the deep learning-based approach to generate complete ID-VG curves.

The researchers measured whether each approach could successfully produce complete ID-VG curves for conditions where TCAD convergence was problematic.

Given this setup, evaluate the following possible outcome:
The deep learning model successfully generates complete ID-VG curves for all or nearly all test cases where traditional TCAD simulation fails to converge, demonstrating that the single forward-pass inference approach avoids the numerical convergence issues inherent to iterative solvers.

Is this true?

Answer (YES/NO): YES